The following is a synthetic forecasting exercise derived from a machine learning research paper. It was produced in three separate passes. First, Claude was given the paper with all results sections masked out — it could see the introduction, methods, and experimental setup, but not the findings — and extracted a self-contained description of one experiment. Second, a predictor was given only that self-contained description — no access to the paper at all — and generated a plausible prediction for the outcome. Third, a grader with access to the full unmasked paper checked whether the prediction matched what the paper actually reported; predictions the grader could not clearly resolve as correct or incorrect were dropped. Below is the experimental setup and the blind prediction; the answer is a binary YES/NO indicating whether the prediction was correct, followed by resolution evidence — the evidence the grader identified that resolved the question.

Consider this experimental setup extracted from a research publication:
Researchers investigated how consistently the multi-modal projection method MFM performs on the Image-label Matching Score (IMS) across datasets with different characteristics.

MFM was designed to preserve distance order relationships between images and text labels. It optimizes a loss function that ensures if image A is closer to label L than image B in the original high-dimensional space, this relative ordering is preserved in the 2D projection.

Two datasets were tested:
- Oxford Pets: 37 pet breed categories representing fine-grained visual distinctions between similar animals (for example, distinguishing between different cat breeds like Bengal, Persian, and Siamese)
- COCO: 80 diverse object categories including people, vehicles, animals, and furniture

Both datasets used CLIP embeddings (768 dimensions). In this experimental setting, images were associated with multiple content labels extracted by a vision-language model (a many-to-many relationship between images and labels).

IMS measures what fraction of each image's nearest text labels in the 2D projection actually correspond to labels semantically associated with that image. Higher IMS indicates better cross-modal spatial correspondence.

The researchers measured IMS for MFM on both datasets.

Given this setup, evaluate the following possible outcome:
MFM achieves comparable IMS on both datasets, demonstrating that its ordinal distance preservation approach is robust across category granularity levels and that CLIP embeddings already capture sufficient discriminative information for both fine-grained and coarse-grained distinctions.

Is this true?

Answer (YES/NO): NO